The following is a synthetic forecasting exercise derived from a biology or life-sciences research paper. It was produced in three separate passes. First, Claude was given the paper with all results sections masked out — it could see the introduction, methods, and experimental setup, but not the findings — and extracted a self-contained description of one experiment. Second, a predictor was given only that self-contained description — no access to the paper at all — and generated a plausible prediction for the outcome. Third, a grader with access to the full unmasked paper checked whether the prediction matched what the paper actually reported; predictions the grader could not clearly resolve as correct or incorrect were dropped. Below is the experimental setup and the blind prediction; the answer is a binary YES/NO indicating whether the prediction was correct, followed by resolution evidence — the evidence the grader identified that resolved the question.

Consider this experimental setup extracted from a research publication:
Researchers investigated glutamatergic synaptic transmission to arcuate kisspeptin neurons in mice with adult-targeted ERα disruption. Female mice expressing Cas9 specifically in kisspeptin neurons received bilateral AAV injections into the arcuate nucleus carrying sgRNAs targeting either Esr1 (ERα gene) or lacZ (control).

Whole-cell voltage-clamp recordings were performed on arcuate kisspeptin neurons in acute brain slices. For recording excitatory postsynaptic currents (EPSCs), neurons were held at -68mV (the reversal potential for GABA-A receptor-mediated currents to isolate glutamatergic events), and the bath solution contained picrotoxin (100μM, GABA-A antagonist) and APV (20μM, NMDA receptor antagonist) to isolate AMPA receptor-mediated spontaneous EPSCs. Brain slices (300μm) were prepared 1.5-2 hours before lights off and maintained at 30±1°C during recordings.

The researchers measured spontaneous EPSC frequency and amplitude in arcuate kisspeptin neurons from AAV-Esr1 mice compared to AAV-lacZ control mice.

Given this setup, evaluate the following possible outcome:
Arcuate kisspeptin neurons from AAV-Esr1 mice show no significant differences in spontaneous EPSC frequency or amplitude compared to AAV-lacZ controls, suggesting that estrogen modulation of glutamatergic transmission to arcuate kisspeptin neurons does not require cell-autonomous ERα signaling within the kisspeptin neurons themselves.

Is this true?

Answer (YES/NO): NO